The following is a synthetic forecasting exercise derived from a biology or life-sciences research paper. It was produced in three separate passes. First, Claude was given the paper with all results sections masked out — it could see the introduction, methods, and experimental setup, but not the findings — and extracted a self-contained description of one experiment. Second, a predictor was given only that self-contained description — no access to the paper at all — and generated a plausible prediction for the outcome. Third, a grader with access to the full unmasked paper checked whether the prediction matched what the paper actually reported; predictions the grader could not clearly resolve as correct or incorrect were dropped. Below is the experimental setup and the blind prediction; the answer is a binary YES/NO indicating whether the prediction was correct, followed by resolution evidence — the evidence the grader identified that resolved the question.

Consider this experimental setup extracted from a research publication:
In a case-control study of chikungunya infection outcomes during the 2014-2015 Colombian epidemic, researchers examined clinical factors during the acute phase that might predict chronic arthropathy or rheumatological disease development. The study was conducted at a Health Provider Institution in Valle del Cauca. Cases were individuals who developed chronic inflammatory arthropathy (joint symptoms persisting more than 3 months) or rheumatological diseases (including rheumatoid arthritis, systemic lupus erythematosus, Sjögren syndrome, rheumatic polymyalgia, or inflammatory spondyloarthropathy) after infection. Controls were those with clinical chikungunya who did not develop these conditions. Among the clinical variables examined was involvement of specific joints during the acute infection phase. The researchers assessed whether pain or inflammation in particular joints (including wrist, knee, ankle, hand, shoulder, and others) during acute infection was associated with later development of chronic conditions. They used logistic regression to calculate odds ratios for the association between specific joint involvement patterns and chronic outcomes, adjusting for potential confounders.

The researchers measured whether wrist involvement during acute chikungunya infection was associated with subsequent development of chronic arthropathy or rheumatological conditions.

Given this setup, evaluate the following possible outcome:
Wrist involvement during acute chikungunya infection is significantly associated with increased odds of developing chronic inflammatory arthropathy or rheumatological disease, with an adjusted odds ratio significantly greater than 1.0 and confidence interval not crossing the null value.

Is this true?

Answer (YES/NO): NO